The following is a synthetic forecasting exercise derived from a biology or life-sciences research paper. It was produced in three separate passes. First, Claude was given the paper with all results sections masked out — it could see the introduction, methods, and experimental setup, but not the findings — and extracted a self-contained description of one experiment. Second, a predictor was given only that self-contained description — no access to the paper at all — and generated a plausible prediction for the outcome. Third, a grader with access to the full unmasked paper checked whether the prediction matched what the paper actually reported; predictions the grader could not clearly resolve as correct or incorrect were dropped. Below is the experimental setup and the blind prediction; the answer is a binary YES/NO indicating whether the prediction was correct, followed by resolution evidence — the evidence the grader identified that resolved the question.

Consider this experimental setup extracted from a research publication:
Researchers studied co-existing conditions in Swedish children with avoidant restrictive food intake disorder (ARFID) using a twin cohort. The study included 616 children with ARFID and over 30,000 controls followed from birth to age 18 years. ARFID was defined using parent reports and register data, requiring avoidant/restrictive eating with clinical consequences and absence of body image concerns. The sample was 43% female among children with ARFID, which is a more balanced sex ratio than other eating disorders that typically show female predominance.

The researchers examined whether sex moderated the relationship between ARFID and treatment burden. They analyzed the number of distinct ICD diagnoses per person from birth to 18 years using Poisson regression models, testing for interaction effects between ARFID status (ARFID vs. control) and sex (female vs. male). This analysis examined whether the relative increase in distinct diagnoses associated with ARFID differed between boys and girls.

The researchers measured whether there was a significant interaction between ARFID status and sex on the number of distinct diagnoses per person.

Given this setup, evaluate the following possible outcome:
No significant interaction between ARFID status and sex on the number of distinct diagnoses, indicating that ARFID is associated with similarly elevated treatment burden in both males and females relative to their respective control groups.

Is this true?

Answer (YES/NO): YES